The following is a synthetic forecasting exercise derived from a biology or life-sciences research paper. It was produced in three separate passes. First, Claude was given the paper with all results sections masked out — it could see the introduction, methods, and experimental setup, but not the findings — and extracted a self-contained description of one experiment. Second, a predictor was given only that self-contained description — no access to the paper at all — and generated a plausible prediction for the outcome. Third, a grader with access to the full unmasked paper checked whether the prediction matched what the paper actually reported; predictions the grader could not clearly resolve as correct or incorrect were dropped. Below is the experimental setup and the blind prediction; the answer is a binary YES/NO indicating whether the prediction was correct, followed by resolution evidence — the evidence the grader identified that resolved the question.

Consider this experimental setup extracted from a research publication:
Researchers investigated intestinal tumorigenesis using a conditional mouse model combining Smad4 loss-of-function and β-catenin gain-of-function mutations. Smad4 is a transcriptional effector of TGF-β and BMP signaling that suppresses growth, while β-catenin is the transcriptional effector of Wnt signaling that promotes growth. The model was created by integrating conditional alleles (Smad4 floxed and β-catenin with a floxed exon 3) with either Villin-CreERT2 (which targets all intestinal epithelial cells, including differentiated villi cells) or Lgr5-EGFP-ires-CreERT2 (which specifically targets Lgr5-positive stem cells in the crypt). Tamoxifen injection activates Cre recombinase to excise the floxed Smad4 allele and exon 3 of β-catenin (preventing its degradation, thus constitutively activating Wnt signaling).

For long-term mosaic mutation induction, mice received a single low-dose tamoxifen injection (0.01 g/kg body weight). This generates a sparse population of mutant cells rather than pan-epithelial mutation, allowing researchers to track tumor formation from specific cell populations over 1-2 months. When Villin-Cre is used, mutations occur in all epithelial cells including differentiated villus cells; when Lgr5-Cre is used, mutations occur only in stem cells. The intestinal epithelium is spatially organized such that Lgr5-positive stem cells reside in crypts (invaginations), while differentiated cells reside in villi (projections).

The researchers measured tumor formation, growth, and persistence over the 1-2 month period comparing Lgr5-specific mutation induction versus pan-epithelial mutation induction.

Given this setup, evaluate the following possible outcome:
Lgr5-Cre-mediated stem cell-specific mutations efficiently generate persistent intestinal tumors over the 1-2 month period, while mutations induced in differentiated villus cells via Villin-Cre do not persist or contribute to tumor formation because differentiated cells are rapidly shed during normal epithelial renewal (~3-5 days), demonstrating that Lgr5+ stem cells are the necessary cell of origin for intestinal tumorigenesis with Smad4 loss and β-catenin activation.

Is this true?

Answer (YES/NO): NO